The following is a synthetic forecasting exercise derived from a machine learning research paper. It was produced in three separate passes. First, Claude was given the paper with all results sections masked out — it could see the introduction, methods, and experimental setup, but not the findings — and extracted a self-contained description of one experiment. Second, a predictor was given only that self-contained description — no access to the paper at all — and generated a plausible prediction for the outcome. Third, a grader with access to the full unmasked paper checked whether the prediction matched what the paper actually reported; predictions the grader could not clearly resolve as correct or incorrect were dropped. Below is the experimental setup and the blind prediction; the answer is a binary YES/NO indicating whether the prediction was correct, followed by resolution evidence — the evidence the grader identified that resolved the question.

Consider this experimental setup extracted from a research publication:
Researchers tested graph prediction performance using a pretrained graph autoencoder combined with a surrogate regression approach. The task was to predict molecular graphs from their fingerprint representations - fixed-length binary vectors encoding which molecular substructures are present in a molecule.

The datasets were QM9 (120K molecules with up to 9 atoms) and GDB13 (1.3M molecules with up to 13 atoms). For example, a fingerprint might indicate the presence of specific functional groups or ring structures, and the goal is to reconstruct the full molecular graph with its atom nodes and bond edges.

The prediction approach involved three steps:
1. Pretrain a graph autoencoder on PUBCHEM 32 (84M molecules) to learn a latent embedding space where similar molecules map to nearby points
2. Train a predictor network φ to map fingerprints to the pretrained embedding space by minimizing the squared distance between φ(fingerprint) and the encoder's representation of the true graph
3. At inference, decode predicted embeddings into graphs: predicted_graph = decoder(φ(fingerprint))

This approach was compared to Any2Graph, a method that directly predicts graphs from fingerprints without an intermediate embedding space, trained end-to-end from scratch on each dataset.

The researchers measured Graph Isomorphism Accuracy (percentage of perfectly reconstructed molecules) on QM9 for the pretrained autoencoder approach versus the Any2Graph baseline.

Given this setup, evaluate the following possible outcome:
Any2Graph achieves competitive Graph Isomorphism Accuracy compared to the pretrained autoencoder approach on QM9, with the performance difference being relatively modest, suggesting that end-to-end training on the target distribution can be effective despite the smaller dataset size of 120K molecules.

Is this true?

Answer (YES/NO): YES